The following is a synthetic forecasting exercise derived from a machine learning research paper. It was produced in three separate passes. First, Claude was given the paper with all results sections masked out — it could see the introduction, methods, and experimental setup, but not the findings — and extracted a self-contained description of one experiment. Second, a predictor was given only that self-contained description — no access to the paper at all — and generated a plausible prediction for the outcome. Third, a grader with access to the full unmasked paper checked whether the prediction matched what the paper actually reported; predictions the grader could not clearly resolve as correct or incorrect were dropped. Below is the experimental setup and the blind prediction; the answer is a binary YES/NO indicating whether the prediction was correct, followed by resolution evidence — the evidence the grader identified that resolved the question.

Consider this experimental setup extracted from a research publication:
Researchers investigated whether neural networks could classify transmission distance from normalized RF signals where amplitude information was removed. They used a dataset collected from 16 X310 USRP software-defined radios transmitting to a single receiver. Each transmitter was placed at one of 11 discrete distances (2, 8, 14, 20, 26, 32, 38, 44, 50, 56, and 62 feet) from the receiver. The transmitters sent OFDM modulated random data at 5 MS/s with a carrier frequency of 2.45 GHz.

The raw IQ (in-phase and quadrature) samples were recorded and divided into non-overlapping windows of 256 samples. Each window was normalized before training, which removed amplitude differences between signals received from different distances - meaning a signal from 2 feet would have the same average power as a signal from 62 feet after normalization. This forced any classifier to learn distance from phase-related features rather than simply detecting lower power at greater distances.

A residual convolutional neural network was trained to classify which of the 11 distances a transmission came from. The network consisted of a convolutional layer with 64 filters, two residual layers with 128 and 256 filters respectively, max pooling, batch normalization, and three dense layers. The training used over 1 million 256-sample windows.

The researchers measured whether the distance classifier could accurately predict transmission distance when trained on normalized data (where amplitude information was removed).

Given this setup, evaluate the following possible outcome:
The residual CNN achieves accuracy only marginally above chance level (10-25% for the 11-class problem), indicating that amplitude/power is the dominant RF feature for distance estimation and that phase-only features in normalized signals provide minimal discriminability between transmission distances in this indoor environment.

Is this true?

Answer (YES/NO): NO